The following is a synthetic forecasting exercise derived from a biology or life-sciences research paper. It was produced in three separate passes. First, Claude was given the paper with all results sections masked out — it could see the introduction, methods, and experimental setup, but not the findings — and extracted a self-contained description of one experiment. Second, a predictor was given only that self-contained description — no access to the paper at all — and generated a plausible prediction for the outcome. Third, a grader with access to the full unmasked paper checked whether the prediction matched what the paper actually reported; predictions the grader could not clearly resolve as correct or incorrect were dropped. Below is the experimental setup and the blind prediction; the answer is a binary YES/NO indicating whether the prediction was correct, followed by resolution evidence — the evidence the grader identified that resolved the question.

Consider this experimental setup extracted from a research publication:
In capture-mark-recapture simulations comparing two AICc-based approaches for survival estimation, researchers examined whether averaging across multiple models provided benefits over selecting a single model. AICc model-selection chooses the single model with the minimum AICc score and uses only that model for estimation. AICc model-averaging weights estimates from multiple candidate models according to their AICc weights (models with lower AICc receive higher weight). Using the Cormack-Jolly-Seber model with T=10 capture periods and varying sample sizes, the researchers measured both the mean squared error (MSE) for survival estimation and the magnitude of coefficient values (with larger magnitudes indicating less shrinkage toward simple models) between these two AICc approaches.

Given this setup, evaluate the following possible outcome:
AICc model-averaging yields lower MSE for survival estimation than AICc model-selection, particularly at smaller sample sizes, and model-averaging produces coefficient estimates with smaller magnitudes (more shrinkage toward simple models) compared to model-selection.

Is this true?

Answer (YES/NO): NO